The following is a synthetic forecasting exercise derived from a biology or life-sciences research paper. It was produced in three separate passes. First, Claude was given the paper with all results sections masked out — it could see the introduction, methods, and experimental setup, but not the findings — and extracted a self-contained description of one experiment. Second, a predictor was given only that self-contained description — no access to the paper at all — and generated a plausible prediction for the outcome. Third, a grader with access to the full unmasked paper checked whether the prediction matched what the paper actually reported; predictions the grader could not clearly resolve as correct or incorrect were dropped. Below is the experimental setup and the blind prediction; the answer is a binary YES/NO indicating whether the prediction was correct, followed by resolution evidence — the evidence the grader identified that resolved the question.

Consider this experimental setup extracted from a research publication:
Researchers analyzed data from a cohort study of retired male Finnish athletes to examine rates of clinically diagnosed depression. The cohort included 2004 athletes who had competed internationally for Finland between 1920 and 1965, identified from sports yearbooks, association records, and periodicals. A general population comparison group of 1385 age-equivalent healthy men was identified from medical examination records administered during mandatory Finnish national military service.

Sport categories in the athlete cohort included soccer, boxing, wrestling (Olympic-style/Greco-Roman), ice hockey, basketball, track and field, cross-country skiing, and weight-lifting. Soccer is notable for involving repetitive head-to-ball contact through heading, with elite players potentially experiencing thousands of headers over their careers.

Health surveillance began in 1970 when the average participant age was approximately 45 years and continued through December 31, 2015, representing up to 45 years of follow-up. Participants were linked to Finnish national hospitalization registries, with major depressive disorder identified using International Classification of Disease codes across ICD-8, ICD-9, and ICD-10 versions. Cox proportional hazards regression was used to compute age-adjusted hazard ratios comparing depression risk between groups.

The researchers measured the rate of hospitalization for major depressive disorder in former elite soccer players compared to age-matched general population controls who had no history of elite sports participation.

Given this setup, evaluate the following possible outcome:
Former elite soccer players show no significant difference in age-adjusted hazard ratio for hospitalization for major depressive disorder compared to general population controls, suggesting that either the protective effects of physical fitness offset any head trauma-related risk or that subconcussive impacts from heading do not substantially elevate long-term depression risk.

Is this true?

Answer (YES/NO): YES